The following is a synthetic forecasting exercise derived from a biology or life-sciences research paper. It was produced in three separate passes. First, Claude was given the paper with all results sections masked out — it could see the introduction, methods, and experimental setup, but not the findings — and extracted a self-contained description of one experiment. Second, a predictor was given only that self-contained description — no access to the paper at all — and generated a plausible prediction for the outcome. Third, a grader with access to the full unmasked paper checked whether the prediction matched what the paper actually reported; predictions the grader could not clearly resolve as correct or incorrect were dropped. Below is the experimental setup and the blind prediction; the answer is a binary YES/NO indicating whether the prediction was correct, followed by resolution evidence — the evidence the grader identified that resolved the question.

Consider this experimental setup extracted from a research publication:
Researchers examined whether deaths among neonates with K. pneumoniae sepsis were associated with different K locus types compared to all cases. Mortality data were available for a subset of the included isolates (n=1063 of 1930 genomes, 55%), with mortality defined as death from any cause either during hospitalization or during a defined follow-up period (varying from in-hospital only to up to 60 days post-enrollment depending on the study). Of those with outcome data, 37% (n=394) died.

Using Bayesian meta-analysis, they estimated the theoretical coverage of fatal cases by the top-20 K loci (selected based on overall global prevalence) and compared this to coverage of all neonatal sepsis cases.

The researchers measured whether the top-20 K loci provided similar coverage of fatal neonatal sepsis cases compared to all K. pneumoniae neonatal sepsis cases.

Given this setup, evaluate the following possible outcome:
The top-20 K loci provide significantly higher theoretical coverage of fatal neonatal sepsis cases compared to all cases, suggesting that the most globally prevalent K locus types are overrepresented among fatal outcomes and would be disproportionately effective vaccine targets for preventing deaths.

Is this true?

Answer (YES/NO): NO